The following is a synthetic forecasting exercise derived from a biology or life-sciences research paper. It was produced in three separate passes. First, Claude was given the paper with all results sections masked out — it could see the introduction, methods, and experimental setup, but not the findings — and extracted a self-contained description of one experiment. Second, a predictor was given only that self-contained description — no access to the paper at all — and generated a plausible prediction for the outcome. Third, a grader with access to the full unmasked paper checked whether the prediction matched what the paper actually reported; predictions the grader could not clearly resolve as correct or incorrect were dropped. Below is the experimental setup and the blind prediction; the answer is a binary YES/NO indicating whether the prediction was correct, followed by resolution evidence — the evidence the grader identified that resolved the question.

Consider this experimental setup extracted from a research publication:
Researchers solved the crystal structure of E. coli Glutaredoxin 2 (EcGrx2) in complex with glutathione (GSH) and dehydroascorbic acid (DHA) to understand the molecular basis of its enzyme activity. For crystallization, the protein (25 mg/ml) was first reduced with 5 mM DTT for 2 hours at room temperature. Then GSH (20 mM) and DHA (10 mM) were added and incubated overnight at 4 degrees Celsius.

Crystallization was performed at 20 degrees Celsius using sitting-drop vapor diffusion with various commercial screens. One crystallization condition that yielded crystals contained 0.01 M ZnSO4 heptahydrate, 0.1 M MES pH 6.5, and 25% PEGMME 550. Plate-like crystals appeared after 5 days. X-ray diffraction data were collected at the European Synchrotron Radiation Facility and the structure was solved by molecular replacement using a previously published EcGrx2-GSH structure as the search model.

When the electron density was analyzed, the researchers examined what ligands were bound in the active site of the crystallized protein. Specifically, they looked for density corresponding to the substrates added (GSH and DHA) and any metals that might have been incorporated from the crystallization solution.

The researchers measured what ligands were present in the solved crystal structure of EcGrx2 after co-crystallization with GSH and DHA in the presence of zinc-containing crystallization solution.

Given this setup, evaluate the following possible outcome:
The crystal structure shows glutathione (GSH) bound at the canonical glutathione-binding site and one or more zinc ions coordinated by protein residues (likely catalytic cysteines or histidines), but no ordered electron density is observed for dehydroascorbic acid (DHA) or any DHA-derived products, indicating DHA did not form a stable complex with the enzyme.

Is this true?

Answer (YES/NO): NO